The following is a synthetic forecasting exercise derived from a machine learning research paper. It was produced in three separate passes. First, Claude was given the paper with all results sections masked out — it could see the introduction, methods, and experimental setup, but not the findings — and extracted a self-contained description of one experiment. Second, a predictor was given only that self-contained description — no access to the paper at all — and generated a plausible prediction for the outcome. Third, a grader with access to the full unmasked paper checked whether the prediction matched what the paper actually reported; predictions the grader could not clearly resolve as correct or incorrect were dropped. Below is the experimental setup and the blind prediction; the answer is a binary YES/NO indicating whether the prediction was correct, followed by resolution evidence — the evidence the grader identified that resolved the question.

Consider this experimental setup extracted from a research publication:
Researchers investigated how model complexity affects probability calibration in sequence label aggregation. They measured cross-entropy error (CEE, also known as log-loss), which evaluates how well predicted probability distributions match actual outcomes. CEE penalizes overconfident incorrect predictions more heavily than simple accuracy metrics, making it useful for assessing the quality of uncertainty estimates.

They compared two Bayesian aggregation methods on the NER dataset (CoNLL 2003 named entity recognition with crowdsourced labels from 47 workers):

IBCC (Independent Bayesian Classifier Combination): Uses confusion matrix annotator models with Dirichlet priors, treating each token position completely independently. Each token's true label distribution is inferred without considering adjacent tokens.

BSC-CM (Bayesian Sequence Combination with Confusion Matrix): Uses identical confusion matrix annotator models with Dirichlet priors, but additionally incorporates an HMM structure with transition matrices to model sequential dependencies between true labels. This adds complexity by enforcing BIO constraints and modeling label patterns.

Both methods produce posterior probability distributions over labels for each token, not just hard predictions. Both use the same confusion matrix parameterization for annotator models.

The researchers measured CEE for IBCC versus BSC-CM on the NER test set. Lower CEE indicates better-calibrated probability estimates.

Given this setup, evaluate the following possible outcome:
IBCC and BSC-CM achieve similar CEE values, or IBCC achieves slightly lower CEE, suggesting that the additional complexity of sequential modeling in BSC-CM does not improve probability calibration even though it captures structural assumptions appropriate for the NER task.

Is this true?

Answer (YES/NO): NO